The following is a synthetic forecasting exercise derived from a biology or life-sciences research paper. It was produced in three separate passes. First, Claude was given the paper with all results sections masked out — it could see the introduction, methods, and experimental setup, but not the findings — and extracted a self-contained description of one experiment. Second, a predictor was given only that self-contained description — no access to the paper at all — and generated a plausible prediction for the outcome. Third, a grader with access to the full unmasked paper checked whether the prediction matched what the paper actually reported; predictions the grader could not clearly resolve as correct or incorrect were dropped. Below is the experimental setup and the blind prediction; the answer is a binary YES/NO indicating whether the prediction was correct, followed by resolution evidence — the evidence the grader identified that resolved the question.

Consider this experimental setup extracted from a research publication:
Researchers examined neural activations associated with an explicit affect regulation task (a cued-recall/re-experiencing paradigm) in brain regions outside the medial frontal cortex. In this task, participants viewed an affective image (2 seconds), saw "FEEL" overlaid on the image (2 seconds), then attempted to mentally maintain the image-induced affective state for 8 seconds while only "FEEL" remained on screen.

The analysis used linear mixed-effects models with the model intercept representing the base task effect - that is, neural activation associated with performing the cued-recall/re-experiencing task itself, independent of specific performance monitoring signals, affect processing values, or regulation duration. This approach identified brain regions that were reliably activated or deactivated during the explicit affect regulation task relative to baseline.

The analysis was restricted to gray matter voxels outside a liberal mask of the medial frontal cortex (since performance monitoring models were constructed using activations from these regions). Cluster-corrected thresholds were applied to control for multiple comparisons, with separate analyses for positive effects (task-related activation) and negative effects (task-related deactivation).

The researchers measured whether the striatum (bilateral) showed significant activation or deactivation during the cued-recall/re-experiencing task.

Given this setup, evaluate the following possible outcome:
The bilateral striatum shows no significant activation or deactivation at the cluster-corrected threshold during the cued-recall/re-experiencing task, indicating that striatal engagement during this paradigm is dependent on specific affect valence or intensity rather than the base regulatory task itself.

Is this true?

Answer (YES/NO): NO